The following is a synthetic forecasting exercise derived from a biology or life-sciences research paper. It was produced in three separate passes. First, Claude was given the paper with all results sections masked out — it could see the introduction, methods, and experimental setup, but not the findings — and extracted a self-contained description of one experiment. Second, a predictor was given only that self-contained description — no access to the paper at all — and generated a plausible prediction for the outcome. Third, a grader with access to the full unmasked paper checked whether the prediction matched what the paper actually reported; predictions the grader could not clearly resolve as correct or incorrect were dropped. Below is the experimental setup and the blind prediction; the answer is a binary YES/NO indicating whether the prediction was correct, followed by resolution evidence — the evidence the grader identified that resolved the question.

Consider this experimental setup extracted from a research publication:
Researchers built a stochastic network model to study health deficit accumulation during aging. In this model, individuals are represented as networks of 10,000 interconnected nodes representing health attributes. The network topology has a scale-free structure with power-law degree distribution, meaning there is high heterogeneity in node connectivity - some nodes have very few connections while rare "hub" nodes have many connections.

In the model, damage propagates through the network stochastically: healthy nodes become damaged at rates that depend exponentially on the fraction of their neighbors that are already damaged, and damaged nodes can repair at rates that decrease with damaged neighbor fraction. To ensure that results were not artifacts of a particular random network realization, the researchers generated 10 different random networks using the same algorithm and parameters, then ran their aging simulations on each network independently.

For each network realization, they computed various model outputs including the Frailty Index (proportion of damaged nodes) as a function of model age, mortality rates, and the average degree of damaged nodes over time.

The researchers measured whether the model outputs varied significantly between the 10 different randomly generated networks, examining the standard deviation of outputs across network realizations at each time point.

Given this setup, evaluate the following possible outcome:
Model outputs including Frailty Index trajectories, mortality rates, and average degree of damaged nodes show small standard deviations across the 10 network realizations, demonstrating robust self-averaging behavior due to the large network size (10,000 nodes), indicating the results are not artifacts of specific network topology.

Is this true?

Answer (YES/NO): YES